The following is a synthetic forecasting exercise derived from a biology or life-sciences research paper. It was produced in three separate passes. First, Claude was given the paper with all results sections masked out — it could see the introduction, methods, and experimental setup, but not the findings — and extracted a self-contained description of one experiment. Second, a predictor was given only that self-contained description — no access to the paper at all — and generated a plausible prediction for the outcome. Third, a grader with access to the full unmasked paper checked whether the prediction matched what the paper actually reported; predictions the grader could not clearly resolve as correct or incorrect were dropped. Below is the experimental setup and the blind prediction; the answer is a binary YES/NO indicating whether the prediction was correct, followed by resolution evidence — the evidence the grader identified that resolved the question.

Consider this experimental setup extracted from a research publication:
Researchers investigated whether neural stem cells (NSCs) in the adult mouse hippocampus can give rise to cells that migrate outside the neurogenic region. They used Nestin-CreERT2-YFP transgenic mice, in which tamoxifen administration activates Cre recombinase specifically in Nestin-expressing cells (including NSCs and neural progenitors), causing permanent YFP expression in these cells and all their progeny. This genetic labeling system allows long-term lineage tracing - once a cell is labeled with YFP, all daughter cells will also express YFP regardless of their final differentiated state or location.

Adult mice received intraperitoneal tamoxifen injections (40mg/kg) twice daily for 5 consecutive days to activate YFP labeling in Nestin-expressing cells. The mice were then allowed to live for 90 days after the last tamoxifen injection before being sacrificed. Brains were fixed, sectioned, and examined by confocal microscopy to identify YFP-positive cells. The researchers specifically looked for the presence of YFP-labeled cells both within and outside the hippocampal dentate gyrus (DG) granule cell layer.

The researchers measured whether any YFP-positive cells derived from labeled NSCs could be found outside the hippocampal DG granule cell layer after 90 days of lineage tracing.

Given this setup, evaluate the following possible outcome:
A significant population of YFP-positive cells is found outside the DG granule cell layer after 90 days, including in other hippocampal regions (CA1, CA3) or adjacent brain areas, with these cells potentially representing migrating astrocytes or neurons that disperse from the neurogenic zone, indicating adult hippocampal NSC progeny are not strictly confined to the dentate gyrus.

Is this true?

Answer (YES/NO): NO